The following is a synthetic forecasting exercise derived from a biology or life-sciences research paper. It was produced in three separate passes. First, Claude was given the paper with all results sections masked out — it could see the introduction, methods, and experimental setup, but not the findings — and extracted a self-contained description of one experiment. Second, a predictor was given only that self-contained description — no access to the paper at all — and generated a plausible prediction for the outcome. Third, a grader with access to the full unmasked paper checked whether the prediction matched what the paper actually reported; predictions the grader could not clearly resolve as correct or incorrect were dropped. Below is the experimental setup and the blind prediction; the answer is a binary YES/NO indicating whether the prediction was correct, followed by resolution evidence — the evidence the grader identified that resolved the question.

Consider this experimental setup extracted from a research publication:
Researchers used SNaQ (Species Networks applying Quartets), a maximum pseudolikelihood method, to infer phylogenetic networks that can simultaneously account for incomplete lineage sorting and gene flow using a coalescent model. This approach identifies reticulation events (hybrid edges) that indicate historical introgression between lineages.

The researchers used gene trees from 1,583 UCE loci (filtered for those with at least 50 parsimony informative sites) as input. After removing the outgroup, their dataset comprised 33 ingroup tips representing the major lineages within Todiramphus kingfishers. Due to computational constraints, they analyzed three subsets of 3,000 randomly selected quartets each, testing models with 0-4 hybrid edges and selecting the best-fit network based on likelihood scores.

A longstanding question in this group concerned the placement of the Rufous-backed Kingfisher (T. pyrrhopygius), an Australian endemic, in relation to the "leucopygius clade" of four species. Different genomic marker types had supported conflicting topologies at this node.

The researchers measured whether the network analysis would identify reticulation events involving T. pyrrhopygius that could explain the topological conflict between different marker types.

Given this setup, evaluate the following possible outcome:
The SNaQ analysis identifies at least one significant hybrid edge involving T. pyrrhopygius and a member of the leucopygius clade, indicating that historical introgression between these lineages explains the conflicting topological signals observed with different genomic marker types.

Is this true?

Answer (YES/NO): YES